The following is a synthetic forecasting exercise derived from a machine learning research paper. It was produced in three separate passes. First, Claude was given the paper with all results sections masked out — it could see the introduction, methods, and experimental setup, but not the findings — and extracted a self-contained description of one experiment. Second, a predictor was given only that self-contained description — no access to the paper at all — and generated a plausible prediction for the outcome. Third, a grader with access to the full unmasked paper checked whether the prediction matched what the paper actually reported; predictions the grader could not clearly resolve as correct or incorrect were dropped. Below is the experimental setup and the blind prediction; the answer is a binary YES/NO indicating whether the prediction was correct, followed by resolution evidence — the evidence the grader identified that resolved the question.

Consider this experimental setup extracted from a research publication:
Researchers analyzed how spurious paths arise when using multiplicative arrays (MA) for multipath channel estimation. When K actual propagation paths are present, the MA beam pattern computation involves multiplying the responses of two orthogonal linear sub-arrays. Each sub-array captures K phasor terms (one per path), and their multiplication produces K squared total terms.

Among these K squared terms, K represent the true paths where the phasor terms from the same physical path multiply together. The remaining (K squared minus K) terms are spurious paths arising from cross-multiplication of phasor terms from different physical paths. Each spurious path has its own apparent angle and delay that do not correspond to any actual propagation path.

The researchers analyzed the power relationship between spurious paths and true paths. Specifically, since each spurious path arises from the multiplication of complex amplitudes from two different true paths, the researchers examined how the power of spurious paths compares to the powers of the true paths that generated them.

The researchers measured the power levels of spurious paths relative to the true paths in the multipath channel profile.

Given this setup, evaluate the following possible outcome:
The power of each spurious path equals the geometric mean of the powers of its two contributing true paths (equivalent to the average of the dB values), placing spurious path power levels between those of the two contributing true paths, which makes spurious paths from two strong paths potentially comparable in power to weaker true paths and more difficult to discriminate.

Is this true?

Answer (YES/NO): YES